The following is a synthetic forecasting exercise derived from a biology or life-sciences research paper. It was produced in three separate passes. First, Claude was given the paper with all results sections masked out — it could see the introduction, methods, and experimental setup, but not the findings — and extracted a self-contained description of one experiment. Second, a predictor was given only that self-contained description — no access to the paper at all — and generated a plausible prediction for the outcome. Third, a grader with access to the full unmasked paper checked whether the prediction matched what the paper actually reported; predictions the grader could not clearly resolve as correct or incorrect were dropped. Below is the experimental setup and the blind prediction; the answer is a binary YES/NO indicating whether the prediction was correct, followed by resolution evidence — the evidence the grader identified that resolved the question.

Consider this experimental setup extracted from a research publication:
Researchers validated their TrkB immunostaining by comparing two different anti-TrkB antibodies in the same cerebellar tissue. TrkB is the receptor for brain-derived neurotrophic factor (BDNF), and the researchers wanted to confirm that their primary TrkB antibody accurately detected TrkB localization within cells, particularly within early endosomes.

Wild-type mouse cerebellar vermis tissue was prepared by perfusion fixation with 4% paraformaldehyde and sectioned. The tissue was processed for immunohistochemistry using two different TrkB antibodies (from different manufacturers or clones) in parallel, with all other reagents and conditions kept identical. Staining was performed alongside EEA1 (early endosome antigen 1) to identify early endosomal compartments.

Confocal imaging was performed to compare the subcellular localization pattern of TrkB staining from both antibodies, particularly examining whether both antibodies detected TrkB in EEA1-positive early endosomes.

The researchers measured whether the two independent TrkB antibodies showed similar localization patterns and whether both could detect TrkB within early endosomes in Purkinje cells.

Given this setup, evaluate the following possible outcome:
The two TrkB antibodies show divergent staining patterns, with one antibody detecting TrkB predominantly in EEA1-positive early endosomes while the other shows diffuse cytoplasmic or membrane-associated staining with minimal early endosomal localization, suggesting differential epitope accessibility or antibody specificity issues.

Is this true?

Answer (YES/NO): NO